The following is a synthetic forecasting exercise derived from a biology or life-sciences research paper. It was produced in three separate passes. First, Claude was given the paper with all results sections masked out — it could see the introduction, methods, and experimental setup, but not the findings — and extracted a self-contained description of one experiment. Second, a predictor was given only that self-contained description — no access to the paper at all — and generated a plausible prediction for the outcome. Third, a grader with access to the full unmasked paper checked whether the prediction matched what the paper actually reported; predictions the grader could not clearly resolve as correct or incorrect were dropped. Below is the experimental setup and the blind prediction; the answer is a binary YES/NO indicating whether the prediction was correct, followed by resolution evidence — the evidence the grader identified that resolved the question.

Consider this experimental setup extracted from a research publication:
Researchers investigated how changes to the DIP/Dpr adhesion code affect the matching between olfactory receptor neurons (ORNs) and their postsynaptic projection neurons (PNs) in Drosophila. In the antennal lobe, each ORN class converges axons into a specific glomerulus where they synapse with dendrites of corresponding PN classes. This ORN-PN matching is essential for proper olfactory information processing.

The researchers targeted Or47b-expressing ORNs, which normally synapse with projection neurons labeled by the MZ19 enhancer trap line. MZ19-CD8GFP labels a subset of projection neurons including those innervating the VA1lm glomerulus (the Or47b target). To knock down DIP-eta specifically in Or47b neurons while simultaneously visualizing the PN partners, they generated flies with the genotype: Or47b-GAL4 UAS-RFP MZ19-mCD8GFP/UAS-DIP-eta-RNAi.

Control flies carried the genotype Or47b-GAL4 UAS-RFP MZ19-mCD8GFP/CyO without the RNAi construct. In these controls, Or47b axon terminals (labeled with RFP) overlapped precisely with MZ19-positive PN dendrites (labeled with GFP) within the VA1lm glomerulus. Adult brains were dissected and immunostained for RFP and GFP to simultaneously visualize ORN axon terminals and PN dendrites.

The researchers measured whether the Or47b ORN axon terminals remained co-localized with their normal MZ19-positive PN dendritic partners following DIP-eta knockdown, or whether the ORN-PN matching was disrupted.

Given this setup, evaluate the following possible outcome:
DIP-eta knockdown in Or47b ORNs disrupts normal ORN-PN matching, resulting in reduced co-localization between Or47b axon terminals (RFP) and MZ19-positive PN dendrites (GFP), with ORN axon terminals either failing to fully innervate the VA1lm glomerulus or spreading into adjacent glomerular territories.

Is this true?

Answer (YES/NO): NO